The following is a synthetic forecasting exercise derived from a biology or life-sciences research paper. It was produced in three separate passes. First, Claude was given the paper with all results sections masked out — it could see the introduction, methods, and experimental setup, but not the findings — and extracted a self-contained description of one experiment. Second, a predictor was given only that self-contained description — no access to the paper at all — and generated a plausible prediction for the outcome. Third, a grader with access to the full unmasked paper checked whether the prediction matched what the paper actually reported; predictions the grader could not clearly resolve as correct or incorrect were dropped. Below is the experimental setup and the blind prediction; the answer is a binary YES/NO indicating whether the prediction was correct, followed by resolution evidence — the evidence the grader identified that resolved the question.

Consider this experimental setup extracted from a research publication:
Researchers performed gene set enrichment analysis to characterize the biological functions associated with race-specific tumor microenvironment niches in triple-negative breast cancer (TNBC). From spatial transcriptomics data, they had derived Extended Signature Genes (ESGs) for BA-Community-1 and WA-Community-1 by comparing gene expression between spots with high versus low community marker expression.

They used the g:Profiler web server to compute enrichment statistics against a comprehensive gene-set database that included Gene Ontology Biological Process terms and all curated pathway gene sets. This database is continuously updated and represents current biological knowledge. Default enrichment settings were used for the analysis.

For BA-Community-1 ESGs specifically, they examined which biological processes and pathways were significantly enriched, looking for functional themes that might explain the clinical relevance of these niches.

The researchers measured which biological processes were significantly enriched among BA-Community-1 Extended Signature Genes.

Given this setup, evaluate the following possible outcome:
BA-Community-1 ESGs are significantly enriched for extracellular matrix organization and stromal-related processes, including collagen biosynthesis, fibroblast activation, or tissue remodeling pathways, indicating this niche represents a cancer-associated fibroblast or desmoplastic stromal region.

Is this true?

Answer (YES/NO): NO